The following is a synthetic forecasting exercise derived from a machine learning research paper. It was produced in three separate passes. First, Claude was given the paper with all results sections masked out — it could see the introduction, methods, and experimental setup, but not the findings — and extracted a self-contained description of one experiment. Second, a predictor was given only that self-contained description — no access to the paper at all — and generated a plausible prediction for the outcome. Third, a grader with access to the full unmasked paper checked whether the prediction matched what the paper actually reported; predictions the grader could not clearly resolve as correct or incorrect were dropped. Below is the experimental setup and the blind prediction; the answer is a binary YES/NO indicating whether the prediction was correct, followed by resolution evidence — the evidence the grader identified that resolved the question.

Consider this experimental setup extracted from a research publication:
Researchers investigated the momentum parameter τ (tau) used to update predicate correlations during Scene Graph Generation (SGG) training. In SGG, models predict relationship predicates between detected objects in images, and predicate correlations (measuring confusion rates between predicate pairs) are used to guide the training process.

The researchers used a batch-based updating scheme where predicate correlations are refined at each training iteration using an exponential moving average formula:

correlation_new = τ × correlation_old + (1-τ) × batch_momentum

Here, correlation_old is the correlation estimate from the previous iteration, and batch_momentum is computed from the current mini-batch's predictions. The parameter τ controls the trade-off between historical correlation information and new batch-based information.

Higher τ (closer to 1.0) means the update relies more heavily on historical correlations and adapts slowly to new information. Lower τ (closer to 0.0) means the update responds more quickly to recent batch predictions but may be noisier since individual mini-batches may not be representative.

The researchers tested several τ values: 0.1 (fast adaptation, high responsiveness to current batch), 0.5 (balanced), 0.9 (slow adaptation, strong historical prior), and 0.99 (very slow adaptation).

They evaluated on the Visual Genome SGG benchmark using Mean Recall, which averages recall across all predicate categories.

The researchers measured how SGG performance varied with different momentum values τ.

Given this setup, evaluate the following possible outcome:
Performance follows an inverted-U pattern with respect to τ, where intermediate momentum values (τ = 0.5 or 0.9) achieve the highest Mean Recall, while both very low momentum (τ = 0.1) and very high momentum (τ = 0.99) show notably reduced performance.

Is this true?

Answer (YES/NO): NO